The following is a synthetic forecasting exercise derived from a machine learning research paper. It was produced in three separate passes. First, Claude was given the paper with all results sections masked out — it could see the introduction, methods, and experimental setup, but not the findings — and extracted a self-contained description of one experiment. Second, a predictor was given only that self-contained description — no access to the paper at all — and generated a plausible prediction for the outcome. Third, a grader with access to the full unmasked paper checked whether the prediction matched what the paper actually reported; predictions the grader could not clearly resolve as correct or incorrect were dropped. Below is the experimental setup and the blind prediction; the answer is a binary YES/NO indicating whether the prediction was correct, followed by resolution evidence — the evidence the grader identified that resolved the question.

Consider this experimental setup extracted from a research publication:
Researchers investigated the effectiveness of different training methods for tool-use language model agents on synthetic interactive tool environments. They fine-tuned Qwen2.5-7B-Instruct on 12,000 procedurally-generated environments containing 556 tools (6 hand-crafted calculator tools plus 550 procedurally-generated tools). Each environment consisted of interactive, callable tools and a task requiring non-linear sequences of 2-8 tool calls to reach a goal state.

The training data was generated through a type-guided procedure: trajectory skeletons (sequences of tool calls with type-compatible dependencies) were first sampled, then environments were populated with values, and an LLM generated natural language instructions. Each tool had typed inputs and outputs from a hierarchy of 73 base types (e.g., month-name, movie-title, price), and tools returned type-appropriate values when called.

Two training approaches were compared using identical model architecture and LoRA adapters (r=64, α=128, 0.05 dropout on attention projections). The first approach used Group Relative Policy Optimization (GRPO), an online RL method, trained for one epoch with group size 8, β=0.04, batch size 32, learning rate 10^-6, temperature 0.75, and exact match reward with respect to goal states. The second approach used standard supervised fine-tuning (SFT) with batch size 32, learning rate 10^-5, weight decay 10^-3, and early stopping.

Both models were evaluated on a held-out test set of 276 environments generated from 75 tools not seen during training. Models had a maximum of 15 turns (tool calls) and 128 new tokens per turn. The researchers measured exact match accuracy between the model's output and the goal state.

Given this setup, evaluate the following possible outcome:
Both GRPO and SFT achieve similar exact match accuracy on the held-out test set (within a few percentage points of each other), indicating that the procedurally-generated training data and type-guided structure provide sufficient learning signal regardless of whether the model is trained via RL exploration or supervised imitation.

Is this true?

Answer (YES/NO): NO